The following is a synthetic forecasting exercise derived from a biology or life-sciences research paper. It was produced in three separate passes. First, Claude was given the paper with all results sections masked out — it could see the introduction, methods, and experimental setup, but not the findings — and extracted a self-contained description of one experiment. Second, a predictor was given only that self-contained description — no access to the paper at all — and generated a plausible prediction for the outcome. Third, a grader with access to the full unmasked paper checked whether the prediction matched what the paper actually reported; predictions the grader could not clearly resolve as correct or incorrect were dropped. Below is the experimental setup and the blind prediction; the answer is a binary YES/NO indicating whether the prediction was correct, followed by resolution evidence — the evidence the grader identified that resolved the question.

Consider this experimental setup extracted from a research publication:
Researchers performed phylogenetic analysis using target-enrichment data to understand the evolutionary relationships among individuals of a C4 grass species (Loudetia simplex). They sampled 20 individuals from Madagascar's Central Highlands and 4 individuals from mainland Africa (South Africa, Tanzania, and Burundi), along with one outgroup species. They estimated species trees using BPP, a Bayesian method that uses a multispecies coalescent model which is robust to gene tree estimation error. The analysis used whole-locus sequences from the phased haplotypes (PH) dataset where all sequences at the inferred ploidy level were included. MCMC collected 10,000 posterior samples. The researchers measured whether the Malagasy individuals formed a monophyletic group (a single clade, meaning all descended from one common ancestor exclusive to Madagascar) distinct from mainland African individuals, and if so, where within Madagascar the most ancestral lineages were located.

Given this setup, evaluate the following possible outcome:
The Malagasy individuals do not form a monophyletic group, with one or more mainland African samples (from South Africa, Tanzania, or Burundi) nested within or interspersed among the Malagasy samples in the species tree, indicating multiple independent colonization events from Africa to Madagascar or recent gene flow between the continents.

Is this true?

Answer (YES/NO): NO